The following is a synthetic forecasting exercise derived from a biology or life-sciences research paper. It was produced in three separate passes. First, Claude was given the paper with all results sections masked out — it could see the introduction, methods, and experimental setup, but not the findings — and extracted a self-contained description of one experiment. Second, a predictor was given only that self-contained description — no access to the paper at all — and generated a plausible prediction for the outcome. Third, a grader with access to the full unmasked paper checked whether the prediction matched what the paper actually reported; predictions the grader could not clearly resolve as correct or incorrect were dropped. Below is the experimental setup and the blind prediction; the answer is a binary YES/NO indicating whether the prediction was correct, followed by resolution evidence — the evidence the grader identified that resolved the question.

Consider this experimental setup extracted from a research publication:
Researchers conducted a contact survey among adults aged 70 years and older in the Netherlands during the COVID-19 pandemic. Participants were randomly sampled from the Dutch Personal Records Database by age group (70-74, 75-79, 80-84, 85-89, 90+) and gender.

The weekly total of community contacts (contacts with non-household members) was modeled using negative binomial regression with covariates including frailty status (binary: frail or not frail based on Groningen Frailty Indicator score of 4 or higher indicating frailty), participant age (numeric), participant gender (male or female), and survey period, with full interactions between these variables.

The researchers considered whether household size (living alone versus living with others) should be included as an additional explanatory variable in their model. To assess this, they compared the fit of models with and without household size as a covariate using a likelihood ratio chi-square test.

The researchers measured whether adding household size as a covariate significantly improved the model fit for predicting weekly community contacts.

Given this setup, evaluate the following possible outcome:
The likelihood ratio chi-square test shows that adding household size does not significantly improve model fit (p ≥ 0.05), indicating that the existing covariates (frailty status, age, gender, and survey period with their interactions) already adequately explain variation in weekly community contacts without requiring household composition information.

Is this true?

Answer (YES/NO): YES